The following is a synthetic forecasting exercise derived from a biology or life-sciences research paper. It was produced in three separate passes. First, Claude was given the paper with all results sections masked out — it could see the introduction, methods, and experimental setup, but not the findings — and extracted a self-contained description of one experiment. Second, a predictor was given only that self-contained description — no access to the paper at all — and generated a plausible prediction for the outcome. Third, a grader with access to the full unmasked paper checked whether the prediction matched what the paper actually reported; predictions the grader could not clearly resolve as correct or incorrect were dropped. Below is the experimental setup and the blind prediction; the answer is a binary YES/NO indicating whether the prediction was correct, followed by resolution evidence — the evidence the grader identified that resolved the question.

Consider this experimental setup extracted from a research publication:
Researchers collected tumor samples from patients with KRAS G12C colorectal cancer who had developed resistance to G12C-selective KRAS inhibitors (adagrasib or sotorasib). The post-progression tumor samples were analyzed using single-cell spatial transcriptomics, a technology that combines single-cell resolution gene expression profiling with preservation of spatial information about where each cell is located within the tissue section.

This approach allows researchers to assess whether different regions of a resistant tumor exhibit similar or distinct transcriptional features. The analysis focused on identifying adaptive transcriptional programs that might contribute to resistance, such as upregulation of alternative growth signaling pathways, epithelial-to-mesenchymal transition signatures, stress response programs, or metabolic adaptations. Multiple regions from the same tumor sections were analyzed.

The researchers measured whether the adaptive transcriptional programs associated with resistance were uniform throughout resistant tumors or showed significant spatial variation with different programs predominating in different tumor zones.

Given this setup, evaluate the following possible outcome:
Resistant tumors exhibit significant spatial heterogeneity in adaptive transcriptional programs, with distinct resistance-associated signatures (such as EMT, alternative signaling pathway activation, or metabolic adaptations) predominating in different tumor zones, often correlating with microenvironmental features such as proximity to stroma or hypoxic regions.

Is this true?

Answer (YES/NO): NO